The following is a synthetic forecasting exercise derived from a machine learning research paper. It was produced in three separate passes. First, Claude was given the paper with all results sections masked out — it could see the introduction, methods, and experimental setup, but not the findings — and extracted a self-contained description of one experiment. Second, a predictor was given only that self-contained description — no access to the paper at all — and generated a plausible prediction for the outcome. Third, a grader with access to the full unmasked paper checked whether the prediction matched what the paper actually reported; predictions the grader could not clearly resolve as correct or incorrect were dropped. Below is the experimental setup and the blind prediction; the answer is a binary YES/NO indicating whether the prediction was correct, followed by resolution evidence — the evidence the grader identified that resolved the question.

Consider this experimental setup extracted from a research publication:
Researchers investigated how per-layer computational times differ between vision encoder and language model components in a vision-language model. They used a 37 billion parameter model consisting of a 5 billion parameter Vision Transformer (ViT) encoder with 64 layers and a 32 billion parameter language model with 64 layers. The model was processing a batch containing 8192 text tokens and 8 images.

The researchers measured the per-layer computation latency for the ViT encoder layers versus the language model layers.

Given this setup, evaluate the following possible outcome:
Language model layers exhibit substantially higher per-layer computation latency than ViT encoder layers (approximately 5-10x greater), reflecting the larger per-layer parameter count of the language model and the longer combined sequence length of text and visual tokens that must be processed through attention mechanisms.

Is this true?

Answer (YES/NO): NO